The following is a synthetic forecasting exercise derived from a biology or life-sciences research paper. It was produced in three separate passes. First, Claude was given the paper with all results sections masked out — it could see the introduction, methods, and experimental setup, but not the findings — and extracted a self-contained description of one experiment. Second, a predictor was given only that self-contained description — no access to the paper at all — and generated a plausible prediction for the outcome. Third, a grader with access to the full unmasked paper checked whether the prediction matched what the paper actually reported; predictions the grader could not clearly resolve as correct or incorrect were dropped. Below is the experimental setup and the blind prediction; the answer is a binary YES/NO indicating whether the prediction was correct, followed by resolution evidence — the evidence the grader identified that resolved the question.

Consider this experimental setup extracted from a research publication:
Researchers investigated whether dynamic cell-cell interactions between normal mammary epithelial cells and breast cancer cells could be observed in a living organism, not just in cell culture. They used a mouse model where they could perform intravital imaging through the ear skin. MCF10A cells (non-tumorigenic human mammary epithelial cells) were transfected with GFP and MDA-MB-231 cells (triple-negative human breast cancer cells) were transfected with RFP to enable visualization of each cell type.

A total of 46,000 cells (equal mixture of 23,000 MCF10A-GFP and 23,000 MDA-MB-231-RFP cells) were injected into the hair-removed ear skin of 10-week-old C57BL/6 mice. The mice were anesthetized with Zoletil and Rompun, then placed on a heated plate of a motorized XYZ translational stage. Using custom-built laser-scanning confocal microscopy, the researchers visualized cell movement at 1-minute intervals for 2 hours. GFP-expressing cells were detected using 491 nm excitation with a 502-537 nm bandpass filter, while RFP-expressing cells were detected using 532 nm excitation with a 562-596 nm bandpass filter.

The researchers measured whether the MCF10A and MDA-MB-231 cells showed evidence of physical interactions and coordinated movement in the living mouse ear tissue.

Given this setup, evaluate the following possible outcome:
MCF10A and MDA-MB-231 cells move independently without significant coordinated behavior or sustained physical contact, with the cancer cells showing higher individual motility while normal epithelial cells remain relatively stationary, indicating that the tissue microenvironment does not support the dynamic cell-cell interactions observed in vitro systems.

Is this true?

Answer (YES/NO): NO